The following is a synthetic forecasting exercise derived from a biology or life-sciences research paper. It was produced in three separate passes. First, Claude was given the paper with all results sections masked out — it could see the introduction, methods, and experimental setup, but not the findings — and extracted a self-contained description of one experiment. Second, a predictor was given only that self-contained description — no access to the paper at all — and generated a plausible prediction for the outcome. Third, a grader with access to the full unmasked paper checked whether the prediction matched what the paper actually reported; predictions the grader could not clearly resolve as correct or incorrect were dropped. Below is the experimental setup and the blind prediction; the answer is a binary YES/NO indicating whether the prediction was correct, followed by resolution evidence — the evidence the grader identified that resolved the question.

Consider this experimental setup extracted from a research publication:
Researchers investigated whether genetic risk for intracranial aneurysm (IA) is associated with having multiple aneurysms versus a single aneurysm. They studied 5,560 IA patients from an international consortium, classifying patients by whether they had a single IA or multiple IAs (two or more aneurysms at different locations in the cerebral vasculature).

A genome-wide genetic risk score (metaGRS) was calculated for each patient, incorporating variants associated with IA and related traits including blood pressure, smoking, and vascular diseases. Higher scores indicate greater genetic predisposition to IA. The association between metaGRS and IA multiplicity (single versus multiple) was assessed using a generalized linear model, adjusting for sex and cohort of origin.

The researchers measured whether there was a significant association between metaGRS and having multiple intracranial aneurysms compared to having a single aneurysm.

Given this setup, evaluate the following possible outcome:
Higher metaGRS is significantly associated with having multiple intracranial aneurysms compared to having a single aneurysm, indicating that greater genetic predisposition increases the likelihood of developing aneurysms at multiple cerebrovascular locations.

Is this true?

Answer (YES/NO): NO